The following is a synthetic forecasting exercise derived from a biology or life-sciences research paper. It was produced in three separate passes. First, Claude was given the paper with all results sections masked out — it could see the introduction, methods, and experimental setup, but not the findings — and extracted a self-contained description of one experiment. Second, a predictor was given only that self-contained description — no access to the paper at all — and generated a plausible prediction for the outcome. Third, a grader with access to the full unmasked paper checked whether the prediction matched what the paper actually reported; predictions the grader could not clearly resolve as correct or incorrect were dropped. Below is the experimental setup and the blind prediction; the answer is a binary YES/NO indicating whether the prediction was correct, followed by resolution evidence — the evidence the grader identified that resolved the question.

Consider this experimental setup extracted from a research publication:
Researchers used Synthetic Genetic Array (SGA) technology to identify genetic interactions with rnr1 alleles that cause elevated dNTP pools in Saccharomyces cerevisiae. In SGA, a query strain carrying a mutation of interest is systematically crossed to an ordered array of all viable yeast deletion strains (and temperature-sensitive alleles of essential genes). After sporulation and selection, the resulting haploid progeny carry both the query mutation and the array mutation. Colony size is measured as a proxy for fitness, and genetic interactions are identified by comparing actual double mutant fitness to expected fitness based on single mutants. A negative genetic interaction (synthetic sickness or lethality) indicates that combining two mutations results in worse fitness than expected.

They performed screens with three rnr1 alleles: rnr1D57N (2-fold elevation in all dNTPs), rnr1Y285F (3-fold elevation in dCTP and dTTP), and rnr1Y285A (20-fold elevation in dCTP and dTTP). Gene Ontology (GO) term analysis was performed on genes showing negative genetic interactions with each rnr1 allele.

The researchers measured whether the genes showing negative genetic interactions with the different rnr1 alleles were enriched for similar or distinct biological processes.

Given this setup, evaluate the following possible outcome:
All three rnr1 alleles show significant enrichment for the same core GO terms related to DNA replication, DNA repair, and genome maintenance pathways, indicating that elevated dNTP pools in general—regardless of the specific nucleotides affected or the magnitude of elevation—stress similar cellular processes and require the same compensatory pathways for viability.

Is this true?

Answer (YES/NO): NO